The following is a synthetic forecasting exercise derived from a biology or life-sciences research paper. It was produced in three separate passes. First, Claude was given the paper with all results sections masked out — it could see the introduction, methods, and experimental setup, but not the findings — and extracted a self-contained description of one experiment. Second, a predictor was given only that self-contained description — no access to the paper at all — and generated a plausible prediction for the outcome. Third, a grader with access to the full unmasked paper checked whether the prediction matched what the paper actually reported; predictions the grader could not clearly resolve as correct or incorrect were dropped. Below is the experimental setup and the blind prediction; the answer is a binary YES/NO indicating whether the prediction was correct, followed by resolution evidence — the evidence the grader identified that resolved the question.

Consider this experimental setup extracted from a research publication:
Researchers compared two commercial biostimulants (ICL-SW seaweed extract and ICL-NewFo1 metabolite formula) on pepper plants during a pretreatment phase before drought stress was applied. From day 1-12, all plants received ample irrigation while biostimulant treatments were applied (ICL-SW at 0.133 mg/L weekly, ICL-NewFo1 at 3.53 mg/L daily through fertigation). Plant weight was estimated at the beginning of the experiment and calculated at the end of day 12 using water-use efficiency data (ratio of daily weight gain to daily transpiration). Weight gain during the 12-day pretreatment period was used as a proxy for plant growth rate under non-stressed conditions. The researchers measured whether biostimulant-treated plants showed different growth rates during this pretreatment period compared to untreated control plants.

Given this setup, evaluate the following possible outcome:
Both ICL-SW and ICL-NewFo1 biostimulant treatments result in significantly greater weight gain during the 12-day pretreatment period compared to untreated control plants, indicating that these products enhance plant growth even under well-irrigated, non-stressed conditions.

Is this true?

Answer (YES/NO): NO